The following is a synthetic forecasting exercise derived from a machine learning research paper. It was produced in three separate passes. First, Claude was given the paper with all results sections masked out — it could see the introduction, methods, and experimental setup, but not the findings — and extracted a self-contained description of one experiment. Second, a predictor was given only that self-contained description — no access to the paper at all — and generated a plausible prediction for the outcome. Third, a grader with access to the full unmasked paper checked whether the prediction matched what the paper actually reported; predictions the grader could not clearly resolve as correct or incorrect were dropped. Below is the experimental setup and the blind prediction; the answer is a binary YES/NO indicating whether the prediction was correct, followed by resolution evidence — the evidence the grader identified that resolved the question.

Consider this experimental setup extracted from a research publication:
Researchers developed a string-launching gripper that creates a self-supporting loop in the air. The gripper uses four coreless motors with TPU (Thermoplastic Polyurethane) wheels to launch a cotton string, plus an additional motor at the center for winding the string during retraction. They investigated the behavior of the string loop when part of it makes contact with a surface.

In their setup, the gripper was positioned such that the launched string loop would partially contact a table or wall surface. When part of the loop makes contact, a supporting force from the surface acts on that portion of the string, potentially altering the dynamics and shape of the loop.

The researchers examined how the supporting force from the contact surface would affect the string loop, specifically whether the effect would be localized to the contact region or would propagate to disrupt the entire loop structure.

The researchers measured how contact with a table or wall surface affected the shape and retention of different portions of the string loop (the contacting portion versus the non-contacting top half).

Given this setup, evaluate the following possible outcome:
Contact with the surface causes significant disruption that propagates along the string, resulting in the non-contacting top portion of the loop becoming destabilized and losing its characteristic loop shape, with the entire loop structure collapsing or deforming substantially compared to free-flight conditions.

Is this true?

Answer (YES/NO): NO